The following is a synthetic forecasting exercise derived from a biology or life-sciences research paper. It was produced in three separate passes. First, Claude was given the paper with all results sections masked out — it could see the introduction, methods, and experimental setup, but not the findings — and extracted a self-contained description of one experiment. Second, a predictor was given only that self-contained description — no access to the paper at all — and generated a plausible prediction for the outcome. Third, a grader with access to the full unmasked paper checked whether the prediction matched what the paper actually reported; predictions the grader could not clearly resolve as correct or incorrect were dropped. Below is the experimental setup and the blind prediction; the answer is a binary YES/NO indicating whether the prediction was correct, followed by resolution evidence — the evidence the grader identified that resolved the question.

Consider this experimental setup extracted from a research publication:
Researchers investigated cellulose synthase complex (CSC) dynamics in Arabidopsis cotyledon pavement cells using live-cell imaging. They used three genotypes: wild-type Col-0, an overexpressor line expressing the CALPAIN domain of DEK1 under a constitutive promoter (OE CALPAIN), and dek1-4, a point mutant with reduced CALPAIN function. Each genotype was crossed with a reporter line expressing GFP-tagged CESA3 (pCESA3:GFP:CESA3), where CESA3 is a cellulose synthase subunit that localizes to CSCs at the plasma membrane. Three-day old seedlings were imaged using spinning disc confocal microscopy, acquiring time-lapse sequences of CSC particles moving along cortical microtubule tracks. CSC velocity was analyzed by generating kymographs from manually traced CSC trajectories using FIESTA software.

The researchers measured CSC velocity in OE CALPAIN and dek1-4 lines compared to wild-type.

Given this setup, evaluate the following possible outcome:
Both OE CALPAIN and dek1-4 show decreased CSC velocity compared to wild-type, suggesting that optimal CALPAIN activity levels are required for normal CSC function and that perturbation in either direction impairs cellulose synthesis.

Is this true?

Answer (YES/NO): YES